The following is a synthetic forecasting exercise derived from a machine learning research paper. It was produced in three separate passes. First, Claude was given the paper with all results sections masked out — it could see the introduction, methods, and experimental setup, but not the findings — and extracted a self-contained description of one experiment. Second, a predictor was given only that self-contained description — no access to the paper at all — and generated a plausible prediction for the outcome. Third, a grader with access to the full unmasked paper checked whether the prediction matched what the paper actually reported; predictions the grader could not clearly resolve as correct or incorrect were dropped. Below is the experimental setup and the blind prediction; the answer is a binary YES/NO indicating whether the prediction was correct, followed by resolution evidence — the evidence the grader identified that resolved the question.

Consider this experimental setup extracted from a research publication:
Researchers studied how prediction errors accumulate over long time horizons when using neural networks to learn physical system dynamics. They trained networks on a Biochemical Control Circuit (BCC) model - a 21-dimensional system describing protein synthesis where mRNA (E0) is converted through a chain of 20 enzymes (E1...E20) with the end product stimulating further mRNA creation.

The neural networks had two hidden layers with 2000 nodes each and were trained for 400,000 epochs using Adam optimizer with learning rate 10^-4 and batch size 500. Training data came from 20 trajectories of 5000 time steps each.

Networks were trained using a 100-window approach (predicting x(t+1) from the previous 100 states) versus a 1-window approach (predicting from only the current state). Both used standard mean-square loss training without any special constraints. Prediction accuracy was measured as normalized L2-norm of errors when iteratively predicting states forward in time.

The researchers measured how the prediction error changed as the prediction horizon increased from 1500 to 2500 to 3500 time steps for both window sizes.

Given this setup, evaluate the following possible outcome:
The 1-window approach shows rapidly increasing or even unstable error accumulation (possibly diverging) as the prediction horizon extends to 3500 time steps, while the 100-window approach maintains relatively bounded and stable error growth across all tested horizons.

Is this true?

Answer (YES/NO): NO